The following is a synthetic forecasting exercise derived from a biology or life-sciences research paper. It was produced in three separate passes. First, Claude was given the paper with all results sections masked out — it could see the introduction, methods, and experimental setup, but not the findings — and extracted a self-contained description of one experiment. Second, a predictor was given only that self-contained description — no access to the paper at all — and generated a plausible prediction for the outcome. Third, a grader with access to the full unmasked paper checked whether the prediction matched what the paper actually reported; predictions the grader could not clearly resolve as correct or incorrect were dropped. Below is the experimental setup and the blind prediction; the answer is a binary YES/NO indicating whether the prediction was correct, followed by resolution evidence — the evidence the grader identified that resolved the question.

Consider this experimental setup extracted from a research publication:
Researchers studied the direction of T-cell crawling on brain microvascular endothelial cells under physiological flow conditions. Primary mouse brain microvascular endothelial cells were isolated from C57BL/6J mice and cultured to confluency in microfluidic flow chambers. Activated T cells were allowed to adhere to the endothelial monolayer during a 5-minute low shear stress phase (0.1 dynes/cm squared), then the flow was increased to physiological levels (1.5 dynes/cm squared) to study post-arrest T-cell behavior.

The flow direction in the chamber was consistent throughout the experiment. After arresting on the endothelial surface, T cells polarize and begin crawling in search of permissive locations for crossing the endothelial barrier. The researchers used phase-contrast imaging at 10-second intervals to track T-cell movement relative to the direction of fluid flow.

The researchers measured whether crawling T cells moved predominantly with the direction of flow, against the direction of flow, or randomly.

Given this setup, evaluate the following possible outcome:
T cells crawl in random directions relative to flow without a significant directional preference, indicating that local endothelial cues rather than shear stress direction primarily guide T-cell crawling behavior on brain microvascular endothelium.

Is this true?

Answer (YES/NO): NO